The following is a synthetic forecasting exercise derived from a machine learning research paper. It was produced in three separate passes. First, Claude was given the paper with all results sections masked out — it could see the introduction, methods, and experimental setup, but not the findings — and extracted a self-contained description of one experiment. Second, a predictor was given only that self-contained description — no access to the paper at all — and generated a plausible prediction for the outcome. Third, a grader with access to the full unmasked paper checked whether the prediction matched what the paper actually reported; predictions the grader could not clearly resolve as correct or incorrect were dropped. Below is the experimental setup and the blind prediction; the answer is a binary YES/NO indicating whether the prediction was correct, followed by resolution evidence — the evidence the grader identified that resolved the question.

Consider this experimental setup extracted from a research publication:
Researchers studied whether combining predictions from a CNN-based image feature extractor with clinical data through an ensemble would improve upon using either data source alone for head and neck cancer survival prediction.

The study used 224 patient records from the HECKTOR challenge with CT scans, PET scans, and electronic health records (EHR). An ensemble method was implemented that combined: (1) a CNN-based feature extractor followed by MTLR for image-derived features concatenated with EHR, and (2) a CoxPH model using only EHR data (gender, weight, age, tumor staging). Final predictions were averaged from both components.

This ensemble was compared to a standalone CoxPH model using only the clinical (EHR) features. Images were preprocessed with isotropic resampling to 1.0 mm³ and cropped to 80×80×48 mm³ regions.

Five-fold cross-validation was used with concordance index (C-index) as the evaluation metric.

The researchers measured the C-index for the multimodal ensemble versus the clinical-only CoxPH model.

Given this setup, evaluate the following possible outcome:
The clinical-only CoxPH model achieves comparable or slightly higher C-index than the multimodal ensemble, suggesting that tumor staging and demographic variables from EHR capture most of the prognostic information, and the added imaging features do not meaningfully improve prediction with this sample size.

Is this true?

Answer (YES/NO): NO